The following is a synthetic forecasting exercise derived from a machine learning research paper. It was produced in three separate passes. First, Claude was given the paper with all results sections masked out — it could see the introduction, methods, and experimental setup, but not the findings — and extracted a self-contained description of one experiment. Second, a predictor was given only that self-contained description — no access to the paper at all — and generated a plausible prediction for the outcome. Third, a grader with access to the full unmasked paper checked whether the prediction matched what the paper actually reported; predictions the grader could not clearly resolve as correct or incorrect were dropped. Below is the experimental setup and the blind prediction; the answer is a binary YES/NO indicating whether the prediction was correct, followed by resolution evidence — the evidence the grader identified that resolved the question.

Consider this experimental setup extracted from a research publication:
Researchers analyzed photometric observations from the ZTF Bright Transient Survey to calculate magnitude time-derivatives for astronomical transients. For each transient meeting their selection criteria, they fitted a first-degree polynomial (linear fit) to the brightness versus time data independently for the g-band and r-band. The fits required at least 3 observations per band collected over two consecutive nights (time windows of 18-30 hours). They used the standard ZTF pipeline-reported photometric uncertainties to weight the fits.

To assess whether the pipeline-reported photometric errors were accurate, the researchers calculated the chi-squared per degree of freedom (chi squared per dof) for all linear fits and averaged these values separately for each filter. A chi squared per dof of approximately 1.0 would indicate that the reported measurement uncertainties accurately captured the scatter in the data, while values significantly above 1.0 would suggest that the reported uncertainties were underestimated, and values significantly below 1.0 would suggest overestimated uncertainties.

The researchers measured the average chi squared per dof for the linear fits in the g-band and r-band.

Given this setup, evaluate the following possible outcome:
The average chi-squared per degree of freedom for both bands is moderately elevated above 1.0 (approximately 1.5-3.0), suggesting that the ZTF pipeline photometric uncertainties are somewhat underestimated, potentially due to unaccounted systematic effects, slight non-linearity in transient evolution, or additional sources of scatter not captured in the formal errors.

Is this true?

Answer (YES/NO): NO